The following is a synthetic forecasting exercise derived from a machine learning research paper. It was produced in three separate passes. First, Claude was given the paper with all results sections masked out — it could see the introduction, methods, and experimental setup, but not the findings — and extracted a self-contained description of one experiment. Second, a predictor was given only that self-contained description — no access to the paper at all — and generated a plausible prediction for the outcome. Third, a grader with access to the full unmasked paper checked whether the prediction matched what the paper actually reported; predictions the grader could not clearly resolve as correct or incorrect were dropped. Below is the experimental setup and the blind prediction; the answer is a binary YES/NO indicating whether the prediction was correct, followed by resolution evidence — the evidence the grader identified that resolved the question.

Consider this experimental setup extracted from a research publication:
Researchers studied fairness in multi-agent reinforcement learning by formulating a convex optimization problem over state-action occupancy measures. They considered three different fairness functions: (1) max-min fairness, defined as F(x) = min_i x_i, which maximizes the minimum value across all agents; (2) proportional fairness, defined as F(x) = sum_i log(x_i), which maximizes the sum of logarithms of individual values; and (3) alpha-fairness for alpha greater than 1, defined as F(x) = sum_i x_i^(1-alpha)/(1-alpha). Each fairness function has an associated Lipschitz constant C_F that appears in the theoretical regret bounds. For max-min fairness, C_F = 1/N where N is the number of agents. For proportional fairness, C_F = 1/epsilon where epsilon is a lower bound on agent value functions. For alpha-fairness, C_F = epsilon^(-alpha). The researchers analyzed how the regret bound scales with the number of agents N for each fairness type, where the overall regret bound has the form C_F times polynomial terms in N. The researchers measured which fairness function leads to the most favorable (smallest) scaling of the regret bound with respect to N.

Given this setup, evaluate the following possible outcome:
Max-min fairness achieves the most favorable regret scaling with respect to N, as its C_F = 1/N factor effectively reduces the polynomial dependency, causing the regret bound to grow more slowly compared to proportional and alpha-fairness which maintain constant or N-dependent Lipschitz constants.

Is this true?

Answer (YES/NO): YES